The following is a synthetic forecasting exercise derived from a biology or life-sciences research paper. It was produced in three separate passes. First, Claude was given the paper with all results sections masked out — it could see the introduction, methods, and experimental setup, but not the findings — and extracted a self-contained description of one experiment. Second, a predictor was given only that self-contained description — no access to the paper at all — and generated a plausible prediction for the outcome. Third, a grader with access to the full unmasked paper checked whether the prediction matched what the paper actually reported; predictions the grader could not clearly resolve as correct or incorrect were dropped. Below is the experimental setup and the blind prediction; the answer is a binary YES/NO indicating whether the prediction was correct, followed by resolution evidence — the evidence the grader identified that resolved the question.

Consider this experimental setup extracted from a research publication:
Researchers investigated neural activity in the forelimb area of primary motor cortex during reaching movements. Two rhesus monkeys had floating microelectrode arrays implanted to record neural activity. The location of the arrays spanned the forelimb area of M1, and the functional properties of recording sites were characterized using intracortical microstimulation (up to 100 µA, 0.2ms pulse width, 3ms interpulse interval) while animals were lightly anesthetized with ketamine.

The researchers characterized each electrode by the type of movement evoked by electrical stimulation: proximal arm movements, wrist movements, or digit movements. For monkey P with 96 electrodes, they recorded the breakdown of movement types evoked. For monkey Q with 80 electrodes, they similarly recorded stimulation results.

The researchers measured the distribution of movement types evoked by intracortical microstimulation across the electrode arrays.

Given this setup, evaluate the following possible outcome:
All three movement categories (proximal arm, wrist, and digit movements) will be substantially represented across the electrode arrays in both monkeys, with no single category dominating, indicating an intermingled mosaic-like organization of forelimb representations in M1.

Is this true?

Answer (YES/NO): NO